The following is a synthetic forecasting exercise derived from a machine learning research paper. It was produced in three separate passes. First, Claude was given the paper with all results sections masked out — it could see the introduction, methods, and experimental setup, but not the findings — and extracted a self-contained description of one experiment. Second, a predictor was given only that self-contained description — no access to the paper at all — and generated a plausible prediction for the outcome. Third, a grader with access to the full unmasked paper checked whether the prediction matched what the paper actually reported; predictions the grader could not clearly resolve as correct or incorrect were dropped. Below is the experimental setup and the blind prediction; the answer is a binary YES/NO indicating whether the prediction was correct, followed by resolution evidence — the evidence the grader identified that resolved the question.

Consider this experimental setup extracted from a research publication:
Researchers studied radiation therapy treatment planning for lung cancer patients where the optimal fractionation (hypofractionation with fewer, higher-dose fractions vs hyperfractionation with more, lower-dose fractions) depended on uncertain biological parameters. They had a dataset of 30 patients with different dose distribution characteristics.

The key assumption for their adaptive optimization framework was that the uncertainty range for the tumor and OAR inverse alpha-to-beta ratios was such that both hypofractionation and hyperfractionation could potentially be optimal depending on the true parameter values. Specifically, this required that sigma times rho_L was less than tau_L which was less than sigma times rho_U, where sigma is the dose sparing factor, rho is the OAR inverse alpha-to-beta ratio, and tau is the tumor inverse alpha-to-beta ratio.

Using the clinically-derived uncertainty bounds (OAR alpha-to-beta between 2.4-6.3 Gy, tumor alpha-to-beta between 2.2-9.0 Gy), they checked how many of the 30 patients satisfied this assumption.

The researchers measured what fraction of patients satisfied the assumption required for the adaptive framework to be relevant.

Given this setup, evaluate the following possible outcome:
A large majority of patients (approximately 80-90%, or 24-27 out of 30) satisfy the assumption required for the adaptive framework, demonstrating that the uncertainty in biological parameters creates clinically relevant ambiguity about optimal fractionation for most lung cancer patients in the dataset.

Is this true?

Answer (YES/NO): NO